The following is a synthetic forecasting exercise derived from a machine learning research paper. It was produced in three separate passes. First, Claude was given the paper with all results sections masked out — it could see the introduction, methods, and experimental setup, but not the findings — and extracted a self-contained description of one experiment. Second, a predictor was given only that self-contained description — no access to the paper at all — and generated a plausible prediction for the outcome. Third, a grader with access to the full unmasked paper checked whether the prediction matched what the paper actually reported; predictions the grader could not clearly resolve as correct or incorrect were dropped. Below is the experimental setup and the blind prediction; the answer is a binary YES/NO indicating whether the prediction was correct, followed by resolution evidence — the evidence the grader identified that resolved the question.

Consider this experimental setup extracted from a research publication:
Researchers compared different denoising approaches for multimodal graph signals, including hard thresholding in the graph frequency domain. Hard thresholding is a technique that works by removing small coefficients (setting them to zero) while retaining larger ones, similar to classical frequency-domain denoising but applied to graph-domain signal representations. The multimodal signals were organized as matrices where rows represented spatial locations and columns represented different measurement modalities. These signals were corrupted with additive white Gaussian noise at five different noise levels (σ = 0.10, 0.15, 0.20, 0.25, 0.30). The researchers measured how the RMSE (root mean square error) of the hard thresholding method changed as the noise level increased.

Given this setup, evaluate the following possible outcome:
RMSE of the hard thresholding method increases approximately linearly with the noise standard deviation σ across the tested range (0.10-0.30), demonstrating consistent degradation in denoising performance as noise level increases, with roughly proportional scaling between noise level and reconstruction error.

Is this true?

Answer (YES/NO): YES